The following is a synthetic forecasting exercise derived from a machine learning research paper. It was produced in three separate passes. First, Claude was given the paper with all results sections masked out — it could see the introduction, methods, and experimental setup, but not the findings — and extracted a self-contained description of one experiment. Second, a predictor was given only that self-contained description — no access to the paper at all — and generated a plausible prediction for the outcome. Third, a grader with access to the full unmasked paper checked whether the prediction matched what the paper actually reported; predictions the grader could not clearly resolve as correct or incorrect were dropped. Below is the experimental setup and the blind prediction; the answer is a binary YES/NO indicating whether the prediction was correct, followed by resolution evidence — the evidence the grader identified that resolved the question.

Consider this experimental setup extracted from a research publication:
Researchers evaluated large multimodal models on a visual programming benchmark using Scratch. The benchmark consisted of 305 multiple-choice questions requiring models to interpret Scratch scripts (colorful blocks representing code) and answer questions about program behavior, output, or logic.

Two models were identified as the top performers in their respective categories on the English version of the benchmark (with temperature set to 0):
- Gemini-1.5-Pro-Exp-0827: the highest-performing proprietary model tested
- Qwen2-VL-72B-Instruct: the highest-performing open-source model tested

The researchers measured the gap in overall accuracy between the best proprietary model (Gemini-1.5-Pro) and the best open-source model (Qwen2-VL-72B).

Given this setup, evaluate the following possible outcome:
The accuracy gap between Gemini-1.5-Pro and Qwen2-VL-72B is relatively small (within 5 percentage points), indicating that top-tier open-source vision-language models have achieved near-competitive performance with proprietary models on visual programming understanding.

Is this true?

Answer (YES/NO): NO